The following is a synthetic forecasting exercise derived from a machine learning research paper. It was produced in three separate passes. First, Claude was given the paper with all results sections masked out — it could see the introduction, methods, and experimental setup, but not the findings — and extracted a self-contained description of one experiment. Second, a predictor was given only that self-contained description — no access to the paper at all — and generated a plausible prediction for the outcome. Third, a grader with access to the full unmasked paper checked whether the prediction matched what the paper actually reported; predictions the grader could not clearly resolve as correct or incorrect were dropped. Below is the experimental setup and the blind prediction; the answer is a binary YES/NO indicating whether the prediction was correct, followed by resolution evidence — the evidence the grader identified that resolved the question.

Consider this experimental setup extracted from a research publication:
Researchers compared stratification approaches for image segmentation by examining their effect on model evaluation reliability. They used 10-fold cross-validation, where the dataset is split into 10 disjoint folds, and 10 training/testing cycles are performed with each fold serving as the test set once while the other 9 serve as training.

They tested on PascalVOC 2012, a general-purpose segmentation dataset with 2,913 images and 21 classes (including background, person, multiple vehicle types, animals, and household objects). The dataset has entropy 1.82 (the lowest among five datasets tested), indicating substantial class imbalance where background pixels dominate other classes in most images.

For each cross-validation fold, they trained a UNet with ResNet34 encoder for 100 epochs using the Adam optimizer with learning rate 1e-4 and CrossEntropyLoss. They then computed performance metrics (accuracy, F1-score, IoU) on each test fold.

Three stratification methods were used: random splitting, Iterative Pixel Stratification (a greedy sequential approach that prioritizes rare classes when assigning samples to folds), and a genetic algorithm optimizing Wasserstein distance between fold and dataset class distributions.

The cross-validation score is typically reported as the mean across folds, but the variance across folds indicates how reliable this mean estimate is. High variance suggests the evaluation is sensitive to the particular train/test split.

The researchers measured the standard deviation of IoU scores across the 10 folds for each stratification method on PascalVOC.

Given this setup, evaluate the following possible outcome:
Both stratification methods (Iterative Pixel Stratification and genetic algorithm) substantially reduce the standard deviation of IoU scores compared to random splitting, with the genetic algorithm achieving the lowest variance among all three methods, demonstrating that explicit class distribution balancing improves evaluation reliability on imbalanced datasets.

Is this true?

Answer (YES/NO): NO